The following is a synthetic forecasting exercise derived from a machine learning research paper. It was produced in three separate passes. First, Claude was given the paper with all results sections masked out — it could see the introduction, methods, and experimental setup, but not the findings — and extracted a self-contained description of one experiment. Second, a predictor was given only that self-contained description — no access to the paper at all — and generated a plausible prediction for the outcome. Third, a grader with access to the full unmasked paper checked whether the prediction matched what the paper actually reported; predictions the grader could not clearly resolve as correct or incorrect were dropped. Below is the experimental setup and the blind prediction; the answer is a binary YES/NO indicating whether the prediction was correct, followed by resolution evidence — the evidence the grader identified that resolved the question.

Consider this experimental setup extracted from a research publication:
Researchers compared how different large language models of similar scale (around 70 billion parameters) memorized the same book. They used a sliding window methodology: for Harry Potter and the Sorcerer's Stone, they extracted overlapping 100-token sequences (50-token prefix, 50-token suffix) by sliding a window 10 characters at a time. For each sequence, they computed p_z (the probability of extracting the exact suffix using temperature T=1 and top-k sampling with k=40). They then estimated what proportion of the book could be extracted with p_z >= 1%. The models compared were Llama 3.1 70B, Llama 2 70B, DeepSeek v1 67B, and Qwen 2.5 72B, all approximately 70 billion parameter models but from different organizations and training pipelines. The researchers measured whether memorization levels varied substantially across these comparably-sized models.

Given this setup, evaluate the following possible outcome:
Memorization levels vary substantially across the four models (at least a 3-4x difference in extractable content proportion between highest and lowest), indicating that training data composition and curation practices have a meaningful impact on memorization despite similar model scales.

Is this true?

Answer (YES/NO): YES